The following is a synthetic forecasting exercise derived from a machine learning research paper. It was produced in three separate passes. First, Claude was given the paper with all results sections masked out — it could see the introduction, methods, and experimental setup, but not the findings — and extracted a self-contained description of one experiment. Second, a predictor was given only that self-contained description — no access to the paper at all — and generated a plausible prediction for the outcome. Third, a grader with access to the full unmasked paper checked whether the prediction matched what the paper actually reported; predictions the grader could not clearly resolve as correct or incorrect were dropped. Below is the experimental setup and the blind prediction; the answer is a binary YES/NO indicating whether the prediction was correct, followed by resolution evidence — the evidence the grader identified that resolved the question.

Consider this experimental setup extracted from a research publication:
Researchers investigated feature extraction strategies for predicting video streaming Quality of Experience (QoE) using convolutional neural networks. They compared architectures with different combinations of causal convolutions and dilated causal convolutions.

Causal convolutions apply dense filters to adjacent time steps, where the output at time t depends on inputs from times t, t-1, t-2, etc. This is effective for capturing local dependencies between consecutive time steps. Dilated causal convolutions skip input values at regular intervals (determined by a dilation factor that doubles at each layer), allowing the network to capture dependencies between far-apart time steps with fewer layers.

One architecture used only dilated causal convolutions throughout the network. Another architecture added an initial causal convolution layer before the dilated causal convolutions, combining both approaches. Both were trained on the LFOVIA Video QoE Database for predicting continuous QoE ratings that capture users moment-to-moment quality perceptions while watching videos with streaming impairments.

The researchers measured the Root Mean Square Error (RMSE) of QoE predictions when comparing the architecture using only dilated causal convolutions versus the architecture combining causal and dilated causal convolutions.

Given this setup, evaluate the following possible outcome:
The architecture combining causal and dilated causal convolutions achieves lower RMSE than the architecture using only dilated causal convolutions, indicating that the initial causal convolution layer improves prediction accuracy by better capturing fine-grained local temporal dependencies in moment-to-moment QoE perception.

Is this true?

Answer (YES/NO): YES